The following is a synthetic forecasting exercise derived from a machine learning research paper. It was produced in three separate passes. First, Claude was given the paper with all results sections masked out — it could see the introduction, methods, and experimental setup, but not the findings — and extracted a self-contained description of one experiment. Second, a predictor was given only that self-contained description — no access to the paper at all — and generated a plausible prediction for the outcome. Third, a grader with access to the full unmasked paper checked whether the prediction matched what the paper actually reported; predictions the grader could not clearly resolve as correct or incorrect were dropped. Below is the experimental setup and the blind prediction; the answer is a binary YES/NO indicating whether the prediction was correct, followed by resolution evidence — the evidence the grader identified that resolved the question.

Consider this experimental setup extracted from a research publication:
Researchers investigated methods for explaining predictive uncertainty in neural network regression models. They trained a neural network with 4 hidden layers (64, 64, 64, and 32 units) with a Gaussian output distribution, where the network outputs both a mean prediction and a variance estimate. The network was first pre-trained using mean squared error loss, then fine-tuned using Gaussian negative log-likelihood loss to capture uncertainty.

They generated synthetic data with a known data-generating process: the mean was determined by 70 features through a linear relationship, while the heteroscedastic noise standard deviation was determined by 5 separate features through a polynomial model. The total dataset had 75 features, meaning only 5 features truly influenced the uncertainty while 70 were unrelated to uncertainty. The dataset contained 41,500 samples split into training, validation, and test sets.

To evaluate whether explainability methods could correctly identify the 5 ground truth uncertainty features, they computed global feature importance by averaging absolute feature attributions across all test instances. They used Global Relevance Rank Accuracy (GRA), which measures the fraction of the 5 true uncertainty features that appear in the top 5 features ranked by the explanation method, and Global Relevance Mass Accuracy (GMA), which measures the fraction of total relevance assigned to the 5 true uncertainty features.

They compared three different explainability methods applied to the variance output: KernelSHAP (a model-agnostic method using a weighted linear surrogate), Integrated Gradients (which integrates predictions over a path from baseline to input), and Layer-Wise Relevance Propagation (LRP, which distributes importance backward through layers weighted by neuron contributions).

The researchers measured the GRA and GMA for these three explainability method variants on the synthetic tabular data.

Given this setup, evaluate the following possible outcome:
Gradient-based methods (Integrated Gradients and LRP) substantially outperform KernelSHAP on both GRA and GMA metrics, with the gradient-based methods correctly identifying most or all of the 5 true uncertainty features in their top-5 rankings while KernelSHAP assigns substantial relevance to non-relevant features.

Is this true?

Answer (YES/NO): NO